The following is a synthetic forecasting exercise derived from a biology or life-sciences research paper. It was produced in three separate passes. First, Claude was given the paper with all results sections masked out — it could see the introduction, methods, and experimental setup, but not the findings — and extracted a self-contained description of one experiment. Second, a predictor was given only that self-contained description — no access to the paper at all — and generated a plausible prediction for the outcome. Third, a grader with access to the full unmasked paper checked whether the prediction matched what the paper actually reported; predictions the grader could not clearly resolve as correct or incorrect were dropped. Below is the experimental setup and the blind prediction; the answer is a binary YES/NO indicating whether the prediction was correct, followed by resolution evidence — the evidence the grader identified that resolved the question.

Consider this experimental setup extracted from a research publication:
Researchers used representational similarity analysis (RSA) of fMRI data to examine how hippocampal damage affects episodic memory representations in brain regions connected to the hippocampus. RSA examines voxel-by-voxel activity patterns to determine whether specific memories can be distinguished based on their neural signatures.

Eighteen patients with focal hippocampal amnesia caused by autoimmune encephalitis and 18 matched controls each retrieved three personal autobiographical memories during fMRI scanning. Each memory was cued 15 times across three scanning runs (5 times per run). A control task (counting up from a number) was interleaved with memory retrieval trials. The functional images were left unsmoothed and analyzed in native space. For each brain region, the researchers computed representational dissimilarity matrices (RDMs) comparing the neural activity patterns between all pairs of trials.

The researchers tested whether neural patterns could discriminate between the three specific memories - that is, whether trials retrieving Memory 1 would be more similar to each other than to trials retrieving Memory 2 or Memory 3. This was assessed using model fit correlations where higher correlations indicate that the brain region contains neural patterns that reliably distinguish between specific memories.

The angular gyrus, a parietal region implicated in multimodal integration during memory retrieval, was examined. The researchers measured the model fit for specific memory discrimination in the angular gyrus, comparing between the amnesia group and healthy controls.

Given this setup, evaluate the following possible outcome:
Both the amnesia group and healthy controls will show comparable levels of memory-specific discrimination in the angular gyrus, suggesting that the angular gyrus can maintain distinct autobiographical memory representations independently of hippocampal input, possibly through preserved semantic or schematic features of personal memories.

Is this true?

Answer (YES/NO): NO